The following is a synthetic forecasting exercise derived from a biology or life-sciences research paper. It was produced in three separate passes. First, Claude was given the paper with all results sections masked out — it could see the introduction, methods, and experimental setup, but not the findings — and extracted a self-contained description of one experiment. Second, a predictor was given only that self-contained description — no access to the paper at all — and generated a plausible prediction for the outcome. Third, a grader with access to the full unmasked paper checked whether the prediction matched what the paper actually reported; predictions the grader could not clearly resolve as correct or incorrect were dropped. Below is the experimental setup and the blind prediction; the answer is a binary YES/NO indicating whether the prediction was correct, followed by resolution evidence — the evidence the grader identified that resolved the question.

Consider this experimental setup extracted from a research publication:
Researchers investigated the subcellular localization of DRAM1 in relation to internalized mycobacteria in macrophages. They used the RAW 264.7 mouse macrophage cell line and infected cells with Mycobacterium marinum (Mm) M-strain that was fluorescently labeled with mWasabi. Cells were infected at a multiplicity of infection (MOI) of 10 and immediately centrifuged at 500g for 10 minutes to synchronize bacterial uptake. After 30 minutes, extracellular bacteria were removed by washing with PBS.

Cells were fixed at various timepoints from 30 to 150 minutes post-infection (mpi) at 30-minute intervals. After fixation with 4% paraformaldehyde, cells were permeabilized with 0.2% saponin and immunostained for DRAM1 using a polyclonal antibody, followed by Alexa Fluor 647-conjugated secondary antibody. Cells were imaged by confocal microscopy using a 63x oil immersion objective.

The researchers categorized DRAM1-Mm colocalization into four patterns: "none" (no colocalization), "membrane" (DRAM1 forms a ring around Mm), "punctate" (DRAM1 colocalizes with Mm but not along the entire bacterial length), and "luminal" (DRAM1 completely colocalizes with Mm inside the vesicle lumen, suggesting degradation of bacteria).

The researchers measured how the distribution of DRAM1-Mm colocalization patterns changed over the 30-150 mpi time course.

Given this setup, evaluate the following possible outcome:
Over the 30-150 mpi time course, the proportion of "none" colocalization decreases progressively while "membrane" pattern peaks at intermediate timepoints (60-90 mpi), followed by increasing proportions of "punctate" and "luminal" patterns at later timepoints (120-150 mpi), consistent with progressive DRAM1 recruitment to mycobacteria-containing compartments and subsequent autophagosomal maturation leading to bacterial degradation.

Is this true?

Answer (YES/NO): NO